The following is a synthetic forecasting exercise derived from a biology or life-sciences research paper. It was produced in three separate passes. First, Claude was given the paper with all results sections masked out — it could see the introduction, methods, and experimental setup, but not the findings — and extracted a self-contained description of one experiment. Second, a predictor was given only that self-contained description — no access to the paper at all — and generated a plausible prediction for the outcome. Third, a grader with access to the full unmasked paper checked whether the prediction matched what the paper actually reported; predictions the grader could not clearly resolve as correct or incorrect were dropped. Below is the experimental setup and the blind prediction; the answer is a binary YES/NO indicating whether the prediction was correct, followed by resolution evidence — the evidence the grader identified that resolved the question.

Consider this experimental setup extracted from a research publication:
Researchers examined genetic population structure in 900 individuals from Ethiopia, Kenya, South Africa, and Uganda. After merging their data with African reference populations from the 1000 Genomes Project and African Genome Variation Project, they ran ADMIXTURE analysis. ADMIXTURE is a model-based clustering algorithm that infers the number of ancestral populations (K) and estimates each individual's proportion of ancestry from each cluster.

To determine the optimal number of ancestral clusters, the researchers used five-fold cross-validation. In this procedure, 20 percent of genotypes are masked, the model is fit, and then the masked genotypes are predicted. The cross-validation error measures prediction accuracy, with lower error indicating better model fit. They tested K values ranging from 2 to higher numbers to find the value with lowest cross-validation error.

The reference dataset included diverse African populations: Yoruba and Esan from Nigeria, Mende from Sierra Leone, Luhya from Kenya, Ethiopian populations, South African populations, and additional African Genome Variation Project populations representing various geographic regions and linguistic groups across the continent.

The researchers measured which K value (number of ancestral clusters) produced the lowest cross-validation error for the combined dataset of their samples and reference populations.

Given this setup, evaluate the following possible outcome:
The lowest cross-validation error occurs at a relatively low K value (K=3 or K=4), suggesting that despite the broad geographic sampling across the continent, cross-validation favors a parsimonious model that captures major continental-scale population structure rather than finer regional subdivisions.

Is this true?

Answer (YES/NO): NO